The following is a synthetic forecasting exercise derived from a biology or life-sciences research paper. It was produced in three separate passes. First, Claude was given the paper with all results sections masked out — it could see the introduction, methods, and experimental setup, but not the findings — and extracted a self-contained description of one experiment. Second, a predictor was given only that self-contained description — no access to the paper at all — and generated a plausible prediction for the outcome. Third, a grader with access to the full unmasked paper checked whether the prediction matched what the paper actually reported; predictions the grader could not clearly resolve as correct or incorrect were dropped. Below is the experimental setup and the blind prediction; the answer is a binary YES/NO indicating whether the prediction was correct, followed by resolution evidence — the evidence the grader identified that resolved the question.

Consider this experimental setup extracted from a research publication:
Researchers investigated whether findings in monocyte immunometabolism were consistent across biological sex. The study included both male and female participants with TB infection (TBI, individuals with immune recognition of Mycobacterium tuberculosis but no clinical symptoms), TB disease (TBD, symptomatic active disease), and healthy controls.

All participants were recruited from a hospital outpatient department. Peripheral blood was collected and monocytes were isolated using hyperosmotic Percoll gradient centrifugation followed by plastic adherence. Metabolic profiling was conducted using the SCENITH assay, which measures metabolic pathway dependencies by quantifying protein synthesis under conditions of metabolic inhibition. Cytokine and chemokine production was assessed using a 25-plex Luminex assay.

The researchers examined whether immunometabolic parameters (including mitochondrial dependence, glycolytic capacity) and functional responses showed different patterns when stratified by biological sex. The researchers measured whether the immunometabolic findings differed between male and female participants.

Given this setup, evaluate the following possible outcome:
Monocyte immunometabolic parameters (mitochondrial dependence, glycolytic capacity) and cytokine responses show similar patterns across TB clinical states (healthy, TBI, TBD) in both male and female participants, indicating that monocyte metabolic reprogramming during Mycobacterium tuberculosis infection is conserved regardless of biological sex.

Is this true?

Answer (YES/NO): YES